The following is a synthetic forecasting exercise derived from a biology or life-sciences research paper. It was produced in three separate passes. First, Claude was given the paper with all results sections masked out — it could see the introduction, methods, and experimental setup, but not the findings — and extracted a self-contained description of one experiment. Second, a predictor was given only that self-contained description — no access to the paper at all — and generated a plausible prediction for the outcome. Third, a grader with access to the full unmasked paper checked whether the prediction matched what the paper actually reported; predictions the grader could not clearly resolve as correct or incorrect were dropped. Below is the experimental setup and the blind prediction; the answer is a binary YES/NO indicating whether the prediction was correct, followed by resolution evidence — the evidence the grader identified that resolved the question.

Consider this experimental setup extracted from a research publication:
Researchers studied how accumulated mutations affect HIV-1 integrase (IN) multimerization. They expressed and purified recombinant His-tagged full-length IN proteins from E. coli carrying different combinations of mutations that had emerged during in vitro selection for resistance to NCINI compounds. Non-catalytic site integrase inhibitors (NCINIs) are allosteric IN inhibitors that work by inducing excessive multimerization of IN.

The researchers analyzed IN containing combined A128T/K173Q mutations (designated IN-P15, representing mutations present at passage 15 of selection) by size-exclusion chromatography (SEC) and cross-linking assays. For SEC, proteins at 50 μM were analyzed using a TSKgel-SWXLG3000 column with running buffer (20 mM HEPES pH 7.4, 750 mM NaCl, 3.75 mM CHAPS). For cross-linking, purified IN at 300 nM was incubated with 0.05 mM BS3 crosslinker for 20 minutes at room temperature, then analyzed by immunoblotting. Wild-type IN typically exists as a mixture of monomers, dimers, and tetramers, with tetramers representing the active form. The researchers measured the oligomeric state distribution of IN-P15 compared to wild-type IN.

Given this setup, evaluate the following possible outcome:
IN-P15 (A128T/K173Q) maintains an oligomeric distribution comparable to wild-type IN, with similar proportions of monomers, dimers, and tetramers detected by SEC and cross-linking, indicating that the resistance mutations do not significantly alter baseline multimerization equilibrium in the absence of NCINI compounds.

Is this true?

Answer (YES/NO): NO